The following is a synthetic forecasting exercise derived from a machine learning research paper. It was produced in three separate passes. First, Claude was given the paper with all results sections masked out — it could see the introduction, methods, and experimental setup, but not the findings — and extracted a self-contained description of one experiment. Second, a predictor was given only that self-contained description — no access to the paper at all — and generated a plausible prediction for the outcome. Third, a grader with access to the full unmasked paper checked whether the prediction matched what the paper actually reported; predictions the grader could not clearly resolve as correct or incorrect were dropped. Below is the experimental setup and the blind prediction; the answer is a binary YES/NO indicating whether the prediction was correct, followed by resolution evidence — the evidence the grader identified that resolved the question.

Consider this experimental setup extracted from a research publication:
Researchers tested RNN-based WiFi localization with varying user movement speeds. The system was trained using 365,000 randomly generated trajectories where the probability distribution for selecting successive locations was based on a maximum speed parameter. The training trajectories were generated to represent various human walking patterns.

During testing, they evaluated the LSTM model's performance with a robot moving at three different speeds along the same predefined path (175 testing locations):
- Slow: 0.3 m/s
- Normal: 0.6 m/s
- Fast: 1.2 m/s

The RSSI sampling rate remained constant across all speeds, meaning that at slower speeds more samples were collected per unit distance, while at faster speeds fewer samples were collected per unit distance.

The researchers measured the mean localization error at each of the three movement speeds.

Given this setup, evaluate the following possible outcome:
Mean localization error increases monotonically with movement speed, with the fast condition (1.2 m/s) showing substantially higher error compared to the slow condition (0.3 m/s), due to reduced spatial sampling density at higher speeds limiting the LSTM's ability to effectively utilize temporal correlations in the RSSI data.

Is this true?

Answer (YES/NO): NO